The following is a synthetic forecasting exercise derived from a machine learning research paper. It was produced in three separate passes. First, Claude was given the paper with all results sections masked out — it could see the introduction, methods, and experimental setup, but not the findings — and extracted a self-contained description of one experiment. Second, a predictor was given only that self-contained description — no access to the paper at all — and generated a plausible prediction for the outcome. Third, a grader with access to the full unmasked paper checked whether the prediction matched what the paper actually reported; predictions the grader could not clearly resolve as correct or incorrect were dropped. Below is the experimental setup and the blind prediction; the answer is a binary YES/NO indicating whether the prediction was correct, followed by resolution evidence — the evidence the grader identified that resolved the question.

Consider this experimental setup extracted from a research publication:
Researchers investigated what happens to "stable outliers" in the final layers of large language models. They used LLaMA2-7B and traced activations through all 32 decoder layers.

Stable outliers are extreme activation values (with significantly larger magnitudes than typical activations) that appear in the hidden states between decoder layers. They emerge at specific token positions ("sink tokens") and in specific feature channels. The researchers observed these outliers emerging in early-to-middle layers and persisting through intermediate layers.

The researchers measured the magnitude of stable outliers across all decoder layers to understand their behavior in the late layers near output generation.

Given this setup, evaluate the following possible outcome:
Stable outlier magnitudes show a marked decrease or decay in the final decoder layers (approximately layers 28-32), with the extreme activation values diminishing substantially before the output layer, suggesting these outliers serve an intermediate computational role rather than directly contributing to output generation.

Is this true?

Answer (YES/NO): YES